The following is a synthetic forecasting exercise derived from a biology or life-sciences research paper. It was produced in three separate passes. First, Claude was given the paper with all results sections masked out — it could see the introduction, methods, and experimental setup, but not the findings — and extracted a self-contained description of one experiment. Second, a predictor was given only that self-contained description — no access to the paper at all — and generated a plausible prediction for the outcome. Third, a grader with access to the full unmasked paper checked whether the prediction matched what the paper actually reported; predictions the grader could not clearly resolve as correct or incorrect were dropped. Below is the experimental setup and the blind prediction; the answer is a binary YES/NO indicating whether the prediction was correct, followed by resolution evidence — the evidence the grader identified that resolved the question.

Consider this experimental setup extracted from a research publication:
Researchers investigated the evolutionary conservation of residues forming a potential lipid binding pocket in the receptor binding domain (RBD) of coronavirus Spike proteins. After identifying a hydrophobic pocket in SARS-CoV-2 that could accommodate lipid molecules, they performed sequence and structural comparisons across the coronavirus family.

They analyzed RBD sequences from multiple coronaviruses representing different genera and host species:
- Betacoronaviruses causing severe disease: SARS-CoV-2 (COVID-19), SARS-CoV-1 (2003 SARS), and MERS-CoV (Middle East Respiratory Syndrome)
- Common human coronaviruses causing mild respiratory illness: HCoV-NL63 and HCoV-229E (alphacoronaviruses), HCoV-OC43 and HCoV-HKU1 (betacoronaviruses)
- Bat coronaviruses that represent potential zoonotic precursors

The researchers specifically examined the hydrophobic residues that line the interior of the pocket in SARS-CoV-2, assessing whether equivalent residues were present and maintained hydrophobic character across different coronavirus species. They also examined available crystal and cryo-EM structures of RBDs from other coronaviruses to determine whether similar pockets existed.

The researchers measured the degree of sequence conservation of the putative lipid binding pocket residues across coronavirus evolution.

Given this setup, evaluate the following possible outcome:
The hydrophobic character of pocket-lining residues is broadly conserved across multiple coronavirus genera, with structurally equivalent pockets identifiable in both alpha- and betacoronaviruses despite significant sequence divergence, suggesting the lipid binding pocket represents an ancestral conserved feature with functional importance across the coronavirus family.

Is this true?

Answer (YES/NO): NO